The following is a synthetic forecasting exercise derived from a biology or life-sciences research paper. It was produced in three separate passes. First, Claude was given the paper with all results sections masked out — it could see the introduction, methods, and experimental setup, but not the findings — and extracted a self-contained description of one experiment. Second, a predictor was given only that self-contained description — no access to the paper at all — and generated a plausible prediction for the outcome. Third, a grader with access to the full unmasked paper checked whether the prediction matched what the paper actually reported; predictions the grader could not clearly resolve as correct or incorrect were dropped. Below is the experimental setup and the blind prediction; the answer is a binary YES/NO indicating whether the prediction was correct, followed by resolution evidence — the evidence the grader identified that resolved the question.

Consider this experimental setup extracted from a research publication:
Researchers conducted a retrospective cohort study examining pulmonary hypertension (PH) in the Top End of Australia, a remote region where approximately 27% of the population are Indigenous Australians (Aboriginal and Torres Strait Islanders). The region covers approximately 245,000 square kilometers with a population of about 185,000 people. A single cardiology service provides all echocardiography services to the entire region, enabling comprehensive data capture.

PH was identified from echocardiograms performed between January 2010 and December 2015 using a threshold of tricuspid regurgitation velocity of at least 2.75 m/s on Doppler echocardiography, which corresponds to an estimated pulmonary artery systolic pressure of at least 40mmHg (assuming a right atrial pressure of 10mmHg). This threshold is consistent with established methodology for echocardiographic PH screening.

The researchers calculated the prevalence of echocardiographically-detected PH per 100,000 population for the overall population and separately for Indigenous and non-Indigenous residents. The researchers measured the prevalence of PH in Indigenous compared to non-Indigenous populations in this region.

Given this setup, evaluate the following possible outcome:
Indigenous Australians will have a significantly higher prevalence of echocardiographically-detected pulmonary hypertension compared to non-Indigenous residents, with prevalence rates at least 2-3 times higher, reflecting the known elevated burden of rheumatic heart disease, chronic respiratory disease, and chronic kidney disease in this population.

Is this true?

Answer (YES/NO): YES